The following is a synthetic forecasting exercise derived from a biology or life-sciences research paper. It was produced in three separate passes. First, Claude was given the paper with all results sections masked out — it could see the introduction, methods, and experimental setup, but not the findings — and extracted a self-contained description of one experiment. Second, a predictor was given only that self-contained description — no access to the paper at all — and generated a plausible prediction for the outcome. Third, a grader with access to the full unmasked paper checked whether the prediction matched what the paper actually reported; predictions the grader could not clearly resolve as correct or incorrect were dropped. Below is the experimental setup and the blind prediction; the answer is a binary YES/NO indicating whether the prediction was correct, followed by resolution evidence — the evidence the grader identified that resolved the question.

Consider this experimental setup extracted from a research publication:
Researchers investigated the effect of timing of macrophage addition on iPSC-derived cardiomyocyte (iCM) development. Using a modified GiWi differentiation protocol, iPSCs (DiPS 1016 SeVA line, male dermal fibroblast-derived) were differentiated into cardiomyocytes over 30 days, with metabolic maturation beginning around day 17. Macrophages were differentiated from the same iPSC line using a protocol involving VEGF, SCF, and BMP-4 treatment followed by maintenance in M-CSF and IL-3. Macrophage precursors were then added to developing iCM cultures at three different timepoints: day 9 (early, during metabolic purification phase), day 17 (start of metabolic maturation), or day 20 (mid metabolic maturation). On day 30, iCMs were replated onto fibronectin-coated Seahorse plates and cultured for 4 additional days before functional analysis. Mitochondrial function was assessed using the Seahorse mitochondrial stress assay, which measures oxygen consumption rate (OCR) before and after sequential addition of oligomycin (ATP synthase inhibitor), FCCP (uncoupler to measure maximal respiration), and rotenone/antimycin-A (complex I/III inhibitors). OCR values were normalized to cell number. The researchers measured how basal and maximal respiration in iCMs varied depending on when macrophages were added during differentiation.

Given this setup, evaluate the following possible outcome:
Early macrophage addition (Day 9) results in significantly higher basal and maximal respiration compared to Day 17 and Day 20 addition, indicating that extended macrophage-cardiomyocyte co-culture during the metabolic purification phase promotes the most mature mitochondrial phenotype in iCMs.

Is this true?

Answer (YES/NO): YES